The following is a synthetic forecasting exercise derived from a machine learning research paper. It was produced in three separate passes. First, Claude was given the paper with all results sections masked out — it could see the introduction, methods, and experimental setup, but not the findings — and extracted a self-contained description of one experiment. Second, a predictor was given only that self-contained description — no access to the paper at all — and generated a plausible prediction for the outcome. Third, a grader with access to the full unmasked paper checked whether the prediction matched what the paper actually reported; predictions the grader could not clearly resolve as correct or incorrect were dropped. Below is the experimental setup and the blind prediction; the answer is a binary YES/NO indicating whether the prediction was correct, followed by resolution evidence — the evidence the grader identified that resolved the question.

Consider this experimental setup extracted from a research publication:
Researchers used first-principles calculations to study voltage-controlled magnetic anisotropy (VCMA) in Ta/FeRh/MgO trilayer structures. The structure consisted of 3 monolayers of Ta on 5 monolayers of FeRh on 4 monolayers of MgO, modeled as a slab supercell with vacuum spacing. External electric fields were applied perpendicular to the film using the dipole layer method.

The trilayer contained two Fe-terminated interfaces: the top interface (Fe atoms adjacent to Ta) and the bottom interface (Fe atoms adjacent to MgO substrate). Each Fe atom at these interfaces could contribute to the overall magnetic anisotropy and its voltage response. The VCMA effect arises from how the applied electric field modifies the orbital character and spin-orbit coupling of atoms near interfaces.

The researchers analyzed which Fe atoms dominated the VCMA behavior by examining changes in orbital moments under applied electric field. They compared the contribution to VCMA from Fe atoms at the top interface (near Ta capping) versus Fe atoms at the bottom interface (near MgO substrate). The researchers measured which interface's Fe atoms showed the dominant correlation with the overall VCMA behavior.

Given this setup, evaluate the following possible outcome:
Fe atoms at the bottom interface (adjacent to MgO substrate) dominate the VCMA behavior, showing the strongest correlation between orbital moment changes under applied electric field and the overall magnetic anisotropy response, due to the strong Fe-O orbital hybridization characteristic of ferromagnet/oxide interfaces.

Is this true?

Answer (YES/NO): YES